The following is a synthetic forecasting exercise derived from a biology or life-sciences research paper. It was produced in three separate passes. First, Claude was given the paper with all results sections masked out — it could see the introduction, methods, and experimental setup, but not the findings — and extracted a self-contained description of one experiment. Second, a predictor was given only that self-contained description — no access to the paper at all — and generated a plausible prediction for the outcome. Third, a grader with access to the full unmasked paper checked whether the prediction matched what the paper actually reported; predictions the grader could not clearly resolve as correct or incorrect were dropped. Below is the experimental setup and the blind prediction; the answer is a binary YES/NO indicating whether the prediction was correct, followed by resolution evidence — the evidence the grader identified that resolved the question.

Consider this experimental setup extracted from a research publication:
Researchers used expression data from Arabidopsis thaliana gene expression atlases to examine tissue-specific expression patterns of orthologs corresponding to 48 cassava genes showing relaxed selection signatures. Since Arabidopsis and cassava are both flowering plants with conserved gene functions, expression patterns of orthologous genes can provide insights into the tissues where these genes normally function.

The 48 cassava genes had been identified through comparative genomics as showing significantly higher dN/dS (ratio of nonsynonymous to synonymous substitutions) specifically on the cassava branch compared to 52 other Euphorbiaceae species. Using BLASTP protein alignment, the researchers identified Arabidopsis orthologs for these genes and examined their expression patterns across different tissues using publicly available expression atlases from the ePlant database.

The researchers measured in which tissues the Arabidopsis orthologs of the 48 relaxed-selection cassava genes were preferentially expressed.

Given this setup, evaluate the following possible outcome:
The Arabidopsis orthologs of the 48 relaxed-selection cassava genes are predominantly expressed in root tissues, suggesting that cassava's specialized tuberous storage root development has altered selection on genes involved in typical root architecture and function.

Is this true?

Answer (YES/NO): NO